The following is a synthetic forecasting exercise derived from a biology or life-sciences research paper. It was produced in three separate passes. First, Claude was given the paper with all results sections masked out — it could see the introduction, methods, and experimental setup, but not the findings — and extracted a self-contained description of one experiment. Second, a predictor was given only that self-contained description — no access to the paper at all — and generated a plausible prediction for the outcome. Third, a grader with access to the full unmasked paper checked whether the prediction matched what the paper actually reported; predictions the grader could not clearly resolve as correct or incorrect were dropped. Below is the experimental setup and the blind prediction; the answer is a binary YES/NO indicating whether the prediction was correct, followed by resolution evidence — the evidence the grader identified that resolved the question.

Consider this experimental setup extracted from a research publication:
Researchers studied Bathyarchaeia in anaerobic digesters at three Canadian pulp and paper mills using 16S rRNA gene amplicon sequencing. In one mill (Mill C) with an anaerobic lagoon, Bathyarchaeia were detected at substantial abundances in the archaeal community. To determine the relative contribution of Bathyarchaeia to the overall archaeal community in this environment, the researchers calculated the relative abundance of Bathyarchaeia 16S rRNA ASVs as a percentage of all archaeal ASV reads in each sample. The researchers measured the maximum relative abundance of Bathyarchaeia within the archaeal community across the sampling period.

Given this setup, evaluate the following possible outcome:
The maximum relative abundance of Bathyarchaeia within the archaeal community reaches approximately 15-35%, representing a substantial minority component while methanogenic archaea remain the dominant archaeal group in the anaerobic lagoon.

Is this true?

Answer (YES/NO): YES